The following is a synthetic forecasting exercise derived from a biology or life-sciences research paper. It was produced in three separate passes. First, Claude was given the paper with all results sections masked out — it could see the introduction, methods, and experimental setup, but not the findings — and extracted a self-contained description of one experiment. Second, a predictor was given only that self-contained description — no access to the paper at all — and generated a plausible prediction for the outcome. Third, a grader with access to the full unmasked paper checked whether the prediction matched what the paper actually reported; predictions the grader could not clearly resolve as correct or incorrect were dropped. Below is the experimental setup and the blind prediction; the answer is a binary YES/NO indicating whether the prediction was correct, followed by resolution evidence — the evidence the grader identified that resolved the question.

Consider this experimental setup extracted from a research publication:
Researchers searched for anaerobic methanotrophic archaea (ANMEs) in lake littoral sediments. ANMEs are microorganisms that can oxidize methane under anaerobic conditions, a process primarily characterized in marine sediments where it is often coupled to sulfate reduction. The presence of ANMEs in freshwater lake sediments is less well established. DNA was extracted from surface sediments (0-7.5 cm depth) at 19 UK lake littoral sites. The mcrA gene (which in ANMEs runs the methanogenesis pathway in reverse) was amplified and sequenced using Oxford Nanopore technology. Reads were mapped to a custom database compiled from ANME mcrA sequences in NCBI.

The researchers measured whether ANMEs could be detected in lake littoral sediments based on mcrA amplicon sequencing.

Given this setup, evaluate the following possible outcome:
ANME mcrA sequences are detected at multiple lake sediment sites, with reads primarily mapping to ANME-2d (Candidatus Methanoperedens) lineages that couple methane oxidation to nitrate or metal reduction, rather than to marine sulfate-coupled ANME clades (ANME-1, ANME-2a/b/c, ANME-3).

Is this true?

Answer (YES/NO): NO